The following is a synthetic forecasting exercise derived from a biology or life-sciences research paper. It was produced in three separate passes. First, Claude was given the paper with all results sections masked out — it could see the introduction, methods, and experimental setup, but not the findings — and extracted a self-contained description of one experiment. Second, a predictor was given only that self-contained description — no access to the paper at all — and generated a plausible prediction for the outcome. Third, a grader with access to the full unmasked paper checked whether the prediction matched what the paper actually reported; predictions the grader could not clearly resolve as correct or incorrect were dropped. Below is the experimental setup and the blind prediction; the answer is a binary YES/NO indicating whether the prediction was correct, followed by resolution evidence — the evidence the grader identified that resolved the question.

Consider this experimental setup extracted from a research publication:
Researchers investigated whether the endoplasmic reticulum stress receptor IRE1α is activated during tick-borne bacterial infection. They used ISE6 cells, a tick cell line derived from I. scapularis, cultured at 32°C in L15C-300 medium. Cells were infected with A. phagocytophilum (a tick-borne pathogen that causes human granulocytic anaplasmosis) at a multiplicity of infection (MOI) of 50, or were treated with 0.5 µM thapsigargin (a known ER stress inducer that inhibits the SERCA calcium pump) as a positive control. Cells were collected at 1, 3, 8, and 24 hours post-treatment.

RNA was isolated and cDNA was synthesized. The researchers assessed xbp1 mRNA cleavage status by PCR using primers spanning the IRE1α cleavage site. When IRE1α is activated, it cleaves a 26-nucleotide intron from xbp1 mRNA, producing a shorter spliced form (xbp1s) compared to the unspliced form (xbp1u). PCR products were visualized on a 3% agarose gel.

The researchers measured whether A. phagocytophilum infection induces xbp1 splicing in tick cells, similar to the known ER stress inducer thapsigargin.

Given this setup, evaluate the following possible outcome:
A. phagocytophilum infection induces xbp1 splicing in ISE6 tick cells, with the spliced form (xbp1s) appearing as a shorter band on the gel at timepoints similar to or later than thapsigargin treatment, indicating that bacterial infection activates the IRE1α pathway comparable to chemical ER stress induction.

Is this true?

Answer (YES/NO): NO